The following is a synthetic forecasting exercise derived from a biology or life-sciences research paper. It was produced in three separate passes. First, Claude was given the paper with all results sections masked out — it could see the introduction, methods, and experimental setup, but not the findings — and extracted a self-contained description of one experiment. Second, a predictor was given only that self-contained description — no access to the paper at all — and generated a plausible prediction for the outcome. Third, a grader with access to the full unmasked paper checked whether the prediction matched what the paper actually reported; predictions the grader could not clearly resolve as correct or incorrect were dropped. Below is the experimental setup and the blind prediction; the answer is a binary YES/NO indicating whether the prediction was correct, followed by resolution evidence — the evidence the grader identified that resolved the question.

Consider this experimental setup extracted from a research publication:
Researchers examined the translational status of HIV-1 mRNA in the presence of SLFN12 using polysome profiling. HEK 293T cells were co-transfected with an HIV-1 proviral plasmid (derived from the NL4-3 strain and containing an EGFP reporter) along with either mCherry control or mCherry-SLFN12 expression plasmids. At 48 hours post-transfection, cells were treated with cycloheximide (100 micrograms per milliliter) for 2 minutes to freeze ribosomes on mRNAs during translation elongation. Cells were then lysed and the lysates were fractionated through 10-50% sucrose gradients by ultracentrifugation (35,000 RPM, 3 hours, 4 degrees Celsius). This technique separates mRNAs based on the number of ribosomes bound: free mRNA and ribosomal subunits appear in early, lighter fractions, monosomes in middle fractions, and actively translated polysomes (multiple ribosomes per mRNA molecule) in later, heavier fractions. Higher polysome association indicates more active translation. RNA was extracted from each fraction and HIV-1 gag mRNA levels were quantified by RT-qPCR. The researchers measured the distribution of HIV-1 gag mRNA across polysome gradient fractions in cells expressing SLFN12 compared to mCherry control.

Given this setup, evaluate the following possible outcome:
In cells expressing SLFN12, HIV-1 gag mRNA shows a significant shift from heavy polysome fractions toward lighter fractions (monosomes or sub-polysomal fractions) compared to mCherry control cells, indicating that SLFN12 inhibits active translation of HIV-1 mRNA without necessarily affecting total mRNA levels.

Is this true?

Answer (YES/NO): NO